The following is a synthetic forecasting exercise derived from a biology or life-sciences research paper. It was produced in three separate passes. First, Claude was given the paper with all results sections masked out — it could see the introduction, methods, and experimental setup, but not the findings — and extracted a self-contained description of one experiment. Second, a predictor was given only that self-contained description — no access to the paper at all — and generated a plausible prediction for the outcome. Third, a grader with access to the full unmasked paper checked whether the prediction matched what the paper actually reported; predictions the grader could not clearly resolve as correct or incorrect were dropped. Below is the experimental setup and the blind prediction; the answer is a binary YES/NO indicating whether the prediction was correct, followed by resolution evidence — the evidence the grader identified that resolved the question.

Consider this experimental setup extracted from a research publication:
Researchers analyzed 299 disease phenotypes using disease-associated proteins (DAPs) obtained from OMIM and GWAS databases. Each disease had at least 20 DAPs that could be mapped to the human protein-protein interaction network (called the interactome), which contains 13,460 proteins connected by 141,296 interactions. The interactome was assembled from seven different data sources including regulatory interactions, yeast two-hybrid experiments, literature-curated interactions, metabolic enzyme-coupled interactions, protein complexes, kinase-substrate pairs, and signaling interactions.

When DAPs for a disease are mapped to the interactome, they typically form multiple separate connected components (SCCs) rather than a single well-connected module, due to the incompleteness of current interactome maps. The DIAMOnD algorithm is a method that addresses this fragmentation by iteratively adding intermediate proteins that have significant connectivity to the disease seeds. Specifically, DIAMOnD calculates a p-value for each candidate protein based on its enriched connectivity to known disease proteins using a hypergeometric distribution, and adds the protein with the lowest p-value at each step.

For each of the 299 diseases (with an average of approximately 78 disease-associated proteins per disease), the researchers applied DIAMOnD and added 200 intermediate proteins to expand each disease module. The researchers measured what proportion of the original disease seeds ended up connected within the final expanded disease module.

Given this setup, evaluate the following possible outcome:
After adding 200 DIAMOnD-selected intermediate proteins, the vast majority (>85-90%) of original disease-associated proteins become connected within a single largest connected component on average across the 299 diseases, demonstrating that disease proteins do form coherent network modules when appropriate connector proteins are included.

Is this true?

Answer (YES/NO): NO